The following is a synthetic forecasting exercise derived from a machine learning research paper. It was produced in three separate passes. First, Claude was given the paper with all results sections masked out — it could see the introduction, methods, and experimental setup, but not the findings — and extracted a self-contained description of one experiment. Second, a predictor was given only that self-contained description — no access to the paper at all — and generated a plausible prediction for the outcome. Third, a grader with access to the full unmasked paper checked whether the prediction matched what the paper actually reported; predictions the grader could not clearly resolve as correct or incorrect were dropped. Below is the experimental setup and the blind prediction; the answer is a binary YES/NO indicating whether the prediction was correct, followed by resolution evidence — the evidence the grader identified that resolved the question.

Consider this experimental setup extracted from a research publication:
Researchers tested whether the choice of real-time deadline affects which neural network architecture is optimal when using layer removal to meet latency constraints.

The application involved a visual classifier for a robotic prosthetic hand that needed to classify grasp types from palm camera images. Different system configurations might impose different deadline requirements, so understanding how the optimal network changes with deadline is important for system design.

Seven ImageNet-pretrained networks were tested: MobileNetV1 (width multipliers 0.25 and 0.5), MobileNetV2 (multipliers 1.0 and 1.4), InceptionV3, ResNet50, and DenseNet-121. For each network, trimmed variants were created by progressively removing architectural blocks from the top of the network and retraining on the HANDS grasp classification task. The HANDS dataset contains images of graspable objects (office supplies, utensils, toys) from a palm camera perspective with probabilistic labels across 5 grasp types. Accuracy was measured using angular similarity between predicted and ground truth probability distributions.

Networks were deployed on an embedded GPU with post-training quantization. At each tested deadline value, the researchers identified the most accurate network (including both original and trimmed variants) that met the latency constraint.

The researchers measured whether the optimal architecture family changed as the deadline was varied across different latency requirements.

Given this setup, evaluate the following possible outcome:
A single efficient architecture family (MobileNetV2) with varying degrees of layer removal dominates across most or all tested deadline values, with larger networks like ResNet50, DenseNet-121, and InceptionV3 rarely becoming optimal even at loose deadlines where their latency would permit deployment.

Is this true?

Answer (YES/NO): NO